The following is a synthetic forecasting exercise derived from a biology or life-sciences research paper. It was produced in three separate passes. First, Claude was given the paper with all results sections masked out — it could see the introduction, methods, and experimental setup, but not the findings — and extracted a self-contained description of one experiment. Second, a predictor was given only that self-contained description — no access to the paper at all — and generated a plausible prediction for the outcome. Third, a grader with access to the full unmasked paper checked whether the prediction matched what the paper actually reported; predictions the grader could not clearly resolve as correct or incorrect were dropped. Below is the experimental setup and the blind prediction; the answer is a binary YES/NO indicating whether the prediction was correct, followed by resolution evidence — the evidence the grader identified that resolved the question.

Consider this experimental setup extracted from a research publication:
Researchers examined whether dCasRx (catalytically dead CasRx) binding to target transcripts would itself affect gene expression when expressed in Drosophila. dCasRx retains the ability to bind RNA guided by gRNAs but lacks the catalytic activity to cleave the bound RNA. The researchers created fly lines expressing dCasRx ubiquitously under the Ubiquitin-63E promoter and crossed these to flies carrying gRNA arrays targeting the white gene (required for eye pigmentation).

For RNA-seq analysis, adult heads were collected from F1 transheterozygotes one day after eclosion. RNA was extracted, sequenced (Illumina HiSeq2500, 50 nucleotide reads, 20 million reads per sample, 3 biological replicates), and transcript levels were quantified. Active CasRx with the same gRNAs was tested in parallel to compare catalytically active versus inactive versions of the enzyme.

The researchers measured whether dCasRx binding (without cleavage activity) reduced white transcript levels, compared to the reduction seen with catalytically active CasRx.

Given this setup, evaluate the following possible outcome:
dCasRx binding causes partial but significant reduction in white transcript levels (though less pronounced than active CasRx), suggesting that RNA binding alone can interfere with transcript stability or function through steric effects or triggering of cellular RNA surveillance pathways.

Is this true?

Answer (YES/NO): NO